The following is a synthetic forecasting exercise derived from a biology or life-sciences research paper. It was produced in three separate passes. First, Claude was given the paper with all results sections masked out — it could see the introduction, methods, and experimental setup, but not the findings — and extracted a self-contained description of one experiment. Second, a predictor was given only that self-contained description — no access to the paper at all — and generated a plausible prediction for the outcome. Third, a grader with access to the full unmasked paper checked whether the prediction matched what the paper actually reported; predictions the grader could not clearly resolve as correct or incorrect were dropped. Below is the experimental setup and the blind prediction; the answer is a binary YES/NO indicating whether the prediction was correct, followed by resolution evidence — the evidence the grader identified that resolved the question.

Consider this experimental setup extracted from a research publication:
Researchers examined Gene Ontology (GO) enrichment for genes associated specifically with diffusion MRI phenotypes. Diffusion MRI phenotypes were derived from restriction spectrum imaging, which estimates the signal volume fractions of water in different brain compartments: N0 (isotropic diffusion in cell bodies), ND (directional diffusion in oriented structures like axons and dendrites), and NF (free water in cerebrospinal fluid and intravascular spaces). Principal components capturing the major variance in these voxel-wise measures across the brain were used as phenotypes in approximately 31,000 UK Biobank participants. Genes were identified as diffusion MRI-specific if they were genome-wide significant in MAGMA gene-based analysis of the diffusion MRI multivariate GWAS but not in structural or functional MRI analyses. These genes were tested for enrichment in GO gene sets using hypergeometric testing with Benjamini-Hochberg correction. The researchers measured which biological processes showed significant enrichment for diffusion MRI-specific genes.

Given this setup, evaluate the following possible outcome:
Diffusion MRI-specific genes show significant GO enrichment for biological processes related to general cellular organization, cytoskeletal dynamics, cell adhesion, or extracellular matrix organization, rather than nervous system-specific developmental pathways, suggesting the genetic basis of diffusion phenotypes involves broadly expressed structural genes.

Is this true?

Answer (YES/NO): NO